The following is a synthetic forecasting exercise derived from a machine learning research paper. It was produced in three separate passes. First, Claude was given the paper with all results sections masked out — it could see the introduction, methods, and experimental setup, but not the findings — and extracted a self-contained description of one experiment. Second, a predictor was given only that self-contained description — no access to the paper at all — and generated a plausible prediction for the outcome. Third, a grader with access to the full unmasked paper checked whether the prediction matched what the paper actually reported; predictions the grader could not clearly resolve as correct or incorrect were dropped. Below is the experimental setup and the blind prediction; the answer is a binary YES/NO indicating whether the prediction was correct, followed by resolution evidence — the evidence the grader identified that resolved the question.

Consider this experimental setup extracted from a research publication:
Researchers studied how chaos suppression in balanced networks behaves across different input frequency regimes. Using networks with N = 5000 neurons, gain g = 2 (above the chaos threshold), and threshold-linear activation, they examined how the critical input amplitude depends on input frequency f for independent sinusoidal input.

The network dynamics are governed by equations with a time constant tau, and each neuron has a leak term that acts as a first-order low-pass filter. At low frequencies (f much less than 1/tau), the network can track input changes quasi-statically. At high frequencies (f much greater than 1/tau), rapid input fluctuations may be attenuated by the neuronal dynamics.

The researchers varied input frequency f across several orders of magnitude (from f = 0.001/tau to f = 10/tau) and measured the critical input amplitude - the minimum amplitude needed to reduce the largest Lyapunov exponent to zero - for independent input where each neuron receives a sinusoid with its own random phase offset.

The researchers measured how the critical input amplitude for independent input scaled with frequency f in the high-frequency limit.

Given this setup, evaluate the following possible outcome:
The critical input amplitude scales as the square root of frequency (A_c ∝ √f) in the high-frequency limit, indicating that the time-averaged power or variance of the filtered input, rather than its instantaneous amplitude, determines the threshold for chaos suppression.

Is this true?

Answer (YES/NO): NO